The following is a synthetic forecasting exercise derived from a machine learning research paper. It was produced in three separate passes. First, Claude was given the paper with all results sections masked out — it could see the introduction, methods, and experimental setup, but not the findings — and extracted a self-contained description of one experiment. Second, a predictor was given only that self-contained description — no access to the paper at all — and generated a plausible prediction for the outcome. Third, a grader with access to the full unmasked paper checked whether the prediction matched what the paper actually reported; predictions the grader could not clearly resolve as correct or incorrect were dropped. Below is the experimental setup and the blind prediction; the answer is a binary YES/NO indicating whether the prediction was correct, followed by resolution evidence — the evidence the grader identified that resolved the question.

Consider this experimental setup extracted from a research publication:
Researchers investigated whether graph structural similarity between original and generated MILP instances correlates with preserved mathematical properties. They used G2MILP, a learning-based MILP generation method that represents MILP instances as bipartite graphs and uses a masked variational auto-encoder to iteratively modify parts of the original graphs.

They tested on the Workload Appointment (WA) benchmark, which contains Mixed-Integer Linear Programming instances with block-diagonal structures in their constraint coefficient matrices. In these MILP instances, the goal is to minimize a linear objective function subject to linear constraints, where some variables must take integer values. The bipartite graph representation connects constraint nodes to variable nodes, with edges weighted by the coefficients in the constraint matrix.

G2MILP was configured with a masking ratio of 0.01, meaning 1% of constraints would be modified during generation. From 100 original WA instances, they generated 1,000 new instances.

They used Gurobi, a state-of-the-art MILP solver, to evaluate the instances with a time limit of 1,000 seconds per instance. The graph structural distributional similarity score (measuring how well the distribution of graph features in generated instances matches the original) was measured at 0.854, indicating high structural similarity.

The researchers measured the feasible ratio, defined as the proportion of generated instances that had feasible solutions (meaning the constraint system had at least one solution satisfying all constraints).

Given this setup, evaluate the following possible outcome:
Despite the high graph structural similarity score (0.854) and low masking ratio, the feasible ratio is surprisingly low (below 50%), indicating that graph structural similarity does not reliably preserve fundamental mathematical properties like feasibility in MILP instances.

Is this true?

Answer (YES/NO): YES